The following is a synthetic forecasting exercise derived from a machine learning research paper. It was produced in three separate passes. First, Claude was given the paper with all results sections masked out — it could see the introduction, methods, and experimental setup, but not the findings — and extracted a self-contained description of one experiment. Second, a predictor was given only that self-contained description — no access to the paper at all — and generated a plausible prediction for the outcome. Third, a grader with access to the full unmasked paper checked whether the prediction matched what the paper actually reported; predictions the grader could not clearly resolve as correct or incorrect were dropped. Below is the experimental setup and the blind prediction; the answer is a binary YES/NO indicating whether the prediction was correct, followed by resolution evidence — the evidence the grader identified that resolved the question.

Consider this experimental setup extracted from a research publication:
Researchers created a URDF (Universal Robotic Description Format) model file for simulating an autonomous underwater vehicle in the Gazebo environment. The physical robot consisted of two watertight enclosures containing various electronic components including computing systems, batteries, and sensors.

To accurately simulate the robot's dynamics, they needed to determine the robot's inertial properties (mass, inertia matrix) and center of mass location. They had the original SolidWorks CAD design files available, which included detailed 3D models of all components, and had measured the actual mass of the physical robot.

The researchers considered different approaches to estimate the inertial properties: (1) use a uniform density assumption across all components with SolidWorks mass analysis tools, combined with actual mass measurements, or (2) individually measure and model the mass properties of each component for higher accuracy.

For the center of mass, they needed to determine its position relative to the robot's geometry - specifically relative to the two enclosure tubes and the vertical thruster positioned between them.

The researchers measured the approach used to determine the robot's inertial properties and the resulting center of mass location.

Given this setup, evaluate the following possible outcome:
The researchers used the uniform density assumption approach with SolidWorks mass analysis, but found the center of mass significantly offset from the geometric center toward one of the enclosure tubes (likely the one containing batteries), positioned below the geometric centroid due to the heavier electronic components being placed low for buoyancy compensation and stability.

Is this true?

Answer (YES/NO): NO